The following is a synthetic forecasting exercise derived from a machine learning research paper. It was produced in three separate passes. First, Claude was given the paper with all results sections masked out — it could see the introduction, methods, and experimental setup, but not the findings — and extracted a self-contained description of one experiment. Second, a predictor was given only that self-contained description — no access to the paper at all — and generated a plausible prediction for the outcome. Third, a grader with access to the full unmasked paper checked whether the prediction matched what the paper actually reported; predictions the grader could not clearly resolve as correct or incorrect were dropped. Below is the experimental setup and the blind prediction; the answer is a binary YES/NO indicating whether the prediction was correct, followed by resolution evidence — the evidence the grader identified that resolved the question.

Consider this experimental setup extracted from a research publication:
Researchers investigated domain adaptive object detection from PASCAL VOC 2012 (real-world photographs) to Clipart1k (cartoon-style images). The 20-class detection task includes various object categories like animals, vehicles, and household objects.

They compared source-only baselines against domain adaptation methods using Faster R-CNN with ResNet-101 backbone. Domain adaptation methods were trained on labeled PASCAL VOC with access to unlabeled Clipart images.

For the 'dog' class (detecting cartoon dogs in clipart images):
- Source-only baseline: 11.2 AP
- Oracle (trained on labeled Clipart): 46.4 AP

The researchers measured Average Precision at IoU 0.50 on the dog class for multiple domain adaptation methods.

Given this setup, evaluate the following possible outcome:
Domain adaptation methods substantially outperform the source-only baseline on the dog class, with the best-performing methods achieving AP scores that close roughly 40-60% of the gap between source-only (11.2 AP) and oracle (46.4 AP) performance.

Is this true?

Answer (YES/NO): YES